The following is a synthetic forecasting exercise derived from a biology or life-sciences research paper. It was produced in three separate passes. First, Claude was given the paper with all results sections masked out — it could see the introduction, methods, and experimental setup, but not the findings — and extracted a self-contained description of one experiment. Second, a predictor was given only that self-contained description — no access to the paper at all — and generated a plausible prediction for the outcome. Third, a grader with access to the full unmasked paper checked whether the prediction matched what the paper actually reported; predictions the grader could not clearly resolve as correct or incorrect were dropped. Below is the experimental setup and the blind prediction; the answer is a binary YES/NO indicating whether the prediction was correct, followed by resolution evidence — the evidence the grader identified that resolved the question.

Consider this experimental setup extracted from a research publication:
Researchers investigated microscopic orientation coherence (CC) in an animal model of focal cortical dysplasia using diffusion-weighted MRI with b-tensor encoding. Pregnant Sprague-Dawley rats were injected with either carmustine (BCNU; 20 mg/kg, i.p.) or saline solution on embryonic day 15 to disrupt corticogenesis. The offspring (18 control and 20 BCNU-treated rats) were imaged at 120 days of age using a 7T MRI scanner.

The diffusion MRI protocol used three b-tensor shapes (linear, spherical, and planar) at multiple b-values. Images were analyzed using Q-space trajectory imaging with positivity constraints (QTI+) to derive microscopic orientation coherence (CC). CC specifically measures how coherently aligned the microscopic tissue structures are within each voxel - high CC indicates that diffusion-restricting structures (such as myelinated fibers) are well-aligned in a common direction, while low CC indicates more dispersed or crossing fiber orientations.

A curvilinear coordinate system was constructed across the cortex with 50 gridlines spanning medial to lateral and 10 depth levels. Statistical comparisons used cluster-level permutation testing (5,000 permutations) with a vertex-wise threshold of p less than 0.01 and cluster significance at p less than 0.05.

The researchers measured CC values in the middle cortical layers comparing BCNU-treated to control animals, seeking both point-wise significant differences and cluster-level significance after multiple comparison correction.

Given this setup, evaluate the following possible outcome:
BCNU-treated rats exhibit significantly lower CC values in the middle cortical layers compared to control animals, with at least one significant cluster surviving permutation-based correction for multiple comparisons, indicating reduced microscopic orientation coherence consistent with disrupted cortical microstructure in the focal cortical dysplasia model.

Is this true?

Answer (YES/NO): NO